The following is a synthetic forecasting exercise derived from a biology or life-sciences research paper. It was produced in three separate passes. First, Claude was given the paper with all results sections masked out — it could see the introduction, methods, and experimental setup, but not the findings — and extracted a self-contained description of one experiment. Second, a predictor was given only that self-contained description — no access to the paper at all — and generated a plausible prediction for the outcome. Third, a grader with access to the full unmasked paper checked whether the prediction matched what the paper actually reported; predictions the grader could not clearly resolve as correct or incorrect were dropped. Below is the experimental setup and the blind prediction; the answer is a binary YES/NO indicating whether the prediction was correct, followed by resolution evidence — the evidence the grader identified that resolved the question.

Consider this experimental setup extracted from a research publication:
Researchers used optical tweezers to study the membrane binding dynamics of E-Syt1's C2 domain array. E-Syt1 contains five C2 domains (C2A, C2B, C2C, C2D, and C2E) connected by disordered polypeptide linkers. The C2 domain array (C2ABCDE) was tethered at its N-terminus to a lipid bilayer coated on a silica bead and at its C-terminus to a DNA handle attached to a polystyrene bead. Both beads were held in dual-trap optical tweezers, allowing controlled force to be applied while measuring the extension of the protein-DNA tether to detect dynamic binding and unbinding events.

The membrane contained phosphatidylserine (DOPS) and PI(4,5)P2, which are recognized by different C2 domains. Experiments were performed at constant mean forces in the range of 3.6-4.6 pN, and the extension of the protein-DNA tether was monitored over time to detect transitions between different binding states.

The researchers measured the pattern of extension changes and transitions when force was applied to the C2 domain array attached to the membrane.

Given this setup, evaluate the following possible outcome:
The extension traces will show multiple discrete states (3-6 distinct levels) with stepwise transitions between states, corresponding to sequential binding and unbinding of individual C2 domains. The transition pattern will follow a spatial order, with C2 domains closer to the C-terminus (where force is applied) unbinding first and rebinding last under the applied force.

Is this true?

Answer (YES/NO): YES